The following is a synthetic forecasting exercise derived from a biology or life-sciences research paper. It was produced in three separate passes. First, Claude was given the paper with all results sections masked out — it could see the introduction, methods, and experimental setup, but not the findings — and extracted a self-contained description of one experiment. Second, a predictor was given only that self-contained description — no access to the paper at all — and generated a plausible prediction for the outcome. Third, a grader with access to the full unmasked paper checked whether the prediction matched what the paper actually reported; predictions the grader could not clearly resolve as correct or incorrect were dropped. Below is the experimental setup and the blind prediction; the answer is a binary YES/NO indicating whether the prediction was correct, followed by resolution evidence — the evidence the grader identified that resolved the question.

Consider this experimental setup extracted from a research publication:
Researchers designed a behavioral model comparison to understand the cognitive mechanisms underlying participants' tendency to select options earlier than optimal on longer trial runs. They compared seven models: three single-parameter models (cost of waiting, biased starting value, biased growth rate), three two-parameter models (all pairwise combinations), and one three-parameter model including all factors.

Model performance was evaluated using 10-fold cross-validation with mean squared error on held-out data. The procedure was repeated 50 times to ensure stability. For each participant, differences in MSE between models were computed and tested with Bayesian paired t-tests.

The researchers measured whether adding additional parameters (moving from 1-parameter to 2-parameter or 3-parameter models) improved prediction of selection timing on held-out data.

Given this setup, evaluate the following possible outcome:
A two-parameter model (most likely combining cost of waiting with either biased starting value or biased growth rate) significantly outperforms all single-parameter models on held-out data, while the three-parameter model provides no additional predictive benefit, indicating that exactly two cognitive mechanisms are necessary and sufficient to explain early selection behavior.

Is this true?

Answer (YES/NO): NO